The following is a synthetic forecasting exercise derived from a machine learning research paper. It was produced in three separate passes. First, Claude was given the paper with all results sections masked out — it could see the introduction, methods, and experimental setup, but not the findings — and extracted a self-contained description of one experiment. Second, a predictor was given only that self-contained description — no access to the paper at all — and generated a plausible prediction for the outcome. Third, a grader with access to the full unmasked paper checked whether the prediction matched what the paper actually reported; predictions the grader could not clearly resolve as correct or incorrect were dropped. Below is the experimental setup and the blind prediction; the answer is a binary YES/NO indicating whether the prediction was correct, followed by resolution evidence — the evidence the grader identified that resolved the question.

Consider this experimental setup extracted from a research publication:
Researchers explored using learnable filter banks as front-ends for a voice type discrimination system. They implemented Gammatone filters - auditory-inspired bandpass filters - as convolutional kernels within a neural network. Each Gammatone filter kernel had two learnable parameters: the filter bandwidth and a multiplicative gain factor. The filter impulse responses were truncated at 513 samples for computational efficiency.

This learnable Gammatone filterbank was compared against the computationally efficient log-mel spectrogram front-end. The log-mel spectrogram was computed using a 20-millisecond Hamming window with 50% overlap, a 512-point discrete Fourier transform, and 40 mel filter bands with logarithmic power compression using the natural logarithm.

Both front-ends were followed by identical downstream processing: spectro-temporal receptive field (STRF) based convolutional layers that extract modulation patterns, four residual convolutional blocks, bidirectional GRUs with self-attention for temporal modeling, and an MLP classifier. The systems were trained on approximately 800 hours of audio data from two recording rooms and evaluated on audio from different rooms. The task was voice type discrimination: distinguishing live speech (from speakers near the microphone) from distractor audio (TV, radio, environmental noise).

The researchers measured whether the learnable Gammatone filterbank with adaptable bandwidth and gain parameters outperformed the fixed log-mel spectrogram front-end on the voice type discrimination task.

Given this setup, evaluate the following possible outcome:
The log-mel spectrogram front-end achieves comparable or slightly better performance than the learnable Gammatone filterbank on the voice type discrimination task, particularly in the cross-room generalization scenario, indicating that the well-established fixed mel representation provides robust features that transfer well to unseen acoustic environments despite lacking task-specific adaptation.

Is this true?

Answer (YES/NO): YES